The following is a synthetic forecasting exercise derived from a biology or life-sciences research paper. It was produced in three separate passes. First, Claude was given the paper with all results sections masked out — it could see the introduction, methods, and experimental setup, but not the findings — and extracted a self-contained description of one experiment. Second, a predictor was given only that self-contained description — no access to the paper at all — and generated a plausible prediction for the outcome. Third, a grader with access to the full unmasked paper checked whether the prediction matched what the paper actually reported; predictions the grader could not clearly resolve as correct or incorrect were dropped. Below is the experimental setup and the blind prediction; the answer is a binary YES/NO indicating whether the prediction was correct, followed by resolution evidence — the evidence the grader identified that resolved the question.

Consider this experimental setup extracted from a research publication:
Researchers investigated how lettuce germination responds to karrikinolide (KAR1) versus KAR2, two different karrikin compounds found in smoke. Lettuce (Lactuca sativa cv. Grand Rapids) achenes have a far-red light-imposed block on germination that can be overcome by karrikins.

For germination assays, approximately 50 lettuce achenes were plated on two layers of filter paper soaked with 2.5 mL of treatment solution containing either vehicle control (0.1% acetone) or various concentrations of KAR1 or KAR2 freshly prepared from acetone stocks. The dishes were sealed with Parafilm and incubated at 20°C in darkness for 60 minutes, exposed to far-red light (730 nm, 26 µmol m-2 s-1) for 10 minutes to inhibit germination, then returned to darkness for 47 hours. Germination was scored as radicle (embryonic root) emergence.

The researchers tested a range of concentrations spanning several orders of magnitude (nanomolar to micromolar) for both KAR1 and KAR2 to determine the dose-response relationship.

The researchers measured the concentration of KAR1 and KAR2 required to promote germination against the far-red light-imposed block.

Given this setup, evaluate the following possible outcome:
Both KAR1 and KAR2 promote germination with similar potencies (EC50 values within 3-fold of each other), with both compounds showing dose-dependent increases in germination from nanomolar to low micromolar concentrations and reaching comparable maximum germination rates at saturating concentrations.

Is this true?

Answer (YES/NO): NO